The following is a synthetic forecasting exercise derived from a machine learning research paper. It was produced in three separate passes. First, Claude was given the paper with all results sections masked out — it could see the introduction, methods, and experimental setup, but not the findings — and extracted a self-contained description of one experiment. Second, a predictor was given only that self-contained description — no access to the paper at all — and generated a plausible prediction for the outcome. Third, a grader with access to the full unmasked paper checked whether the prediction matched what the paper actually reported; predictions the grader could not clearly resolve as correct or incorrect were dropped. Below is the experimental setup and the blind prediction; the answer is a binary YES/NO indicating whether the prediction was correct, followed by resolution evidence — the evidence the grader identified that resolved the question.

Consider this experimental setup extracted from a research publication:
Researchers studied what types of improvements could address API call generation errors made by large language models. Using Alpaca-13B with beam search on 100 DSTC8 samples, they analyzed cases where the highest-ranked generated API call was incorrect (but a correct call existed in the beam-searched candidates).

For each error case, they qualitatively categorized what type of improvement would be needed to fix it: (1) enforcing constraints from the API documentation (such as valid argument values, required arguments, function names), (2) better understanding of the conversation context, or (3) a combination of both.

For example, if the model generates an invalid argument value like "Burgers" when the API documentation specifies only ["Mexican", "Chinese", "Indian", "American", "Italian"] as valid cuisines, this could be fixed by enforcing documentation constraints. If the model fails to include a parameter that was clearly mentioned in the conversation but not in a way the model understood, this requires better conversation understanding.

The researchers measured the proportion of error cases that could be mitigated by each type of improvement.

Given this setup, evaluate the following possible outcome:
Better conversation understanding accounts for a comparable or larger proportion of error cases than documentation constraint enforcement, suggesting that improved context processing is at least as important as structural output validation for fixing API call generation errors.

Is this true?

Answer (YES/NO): NO